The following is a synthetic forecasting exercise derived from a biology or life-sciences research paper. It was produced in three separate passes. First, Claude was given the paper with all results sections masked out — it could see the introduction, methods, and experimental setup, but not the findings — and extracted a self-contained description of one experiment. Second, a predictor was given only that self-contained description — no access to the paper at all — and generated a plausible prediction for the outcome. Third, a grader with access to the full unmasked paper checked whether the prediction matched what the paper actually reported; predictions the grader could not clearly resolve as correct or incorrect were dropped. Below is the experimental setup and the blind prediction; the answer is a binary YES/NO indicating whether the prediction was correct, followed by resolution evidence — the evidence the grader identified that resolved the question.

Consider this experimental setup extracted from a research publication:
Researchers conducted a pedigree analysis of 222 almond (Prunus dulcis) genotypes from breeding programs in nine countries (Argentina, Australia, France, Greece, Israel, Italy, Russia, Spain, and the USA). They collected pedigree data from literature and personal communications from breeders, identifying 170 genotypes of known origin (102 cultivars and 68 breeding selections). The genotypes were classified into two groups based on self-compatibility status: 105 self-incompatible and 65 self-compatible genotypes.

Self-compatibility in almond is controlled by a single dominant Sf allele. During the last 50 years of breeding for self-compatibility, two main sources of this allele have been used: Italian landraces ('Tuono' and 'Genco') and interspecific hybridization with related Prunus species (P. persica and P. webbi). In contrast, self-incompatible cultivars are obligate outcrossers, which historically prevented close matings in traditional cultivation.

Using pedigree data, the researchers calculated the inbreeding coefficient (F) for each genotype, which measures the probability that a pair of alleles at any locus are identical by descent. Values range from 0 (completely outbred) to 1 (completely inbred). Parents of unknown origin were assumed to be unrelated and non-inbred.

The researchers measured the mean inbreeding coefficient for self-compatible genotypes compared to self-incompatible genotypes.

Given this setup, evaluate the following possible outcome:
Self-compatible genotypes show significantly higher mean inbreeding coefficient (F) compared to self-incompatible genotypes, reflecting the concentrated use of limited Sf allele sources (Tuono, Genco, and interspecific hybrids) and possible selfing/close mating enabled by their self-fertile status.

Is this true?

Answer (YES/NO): NO